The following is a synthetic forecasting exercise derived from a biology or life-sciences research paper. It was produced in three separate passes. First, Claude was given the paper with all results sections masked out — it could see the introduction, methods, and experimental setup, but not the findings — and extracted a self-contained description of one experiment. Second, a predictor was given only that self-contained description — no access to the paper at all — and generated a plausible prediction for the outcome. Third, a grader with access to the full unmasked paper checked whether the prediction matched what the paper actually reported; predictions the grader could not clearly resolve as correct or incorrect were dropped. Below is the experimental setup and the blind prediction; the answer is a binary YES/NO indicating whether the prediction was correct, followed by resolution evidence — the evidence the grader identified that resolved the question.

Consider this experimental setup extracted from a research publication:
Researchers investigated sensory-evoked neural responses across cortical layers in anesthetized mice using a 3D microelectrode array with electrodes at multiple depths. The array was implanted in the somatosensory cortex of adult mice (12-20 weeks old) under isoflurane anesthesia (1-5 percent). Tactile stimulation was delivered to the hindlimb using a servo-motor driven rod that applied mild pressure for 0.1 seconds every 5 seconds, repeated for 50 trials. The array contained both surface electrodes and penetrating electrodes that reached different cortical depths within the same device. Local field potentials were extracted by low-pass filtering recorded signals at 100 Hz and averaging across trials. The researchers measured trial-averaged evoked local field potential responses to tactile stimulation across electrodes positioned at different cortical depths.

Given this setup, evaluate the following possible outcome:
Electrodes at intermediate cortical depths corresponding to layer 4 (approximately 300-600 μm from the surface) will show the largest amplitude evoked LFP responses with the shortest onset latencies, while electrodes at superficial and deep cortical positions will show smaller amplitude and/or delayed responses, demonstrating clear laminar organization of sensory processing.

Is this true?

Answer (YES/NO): NO